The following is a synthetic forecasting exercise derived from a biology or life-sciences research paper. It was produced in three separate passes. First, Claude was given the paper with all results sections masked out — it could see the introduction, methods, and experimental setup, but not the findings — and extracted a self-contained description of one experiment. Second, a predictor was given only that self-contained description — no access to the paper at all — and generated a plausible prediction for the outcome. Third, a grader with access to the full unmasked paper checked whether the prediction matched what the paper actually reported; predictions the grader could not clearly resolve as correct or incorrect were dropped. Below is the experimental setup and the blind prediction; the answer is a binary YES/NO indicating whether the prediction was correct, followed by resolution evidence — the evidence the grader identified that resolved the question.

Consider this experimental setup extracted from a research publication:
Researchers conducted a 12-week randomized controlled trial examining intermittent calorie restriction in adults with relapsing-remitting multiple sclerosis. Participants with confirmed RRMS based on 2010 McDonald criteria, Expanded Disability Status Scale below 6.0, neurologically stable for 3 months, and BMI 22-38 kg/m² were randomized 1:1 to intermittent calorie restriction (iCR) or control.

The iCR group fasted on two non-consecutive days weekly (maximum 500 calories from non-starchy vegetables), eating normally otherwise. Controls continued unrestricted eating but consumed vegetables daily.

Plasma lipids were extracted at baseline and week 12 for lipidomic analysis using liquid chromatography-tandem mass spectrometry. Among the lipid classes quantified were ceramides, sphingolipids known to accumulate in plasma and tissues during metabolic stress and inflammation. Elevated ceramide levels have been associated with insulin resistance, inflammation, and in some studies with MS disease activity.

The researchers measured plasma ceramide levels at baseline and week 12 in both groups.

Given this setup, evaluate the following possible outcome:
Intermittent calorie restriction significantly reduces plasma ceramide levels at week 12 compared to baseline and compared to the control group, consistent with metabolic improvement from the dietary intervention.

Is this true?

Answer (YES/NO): NO